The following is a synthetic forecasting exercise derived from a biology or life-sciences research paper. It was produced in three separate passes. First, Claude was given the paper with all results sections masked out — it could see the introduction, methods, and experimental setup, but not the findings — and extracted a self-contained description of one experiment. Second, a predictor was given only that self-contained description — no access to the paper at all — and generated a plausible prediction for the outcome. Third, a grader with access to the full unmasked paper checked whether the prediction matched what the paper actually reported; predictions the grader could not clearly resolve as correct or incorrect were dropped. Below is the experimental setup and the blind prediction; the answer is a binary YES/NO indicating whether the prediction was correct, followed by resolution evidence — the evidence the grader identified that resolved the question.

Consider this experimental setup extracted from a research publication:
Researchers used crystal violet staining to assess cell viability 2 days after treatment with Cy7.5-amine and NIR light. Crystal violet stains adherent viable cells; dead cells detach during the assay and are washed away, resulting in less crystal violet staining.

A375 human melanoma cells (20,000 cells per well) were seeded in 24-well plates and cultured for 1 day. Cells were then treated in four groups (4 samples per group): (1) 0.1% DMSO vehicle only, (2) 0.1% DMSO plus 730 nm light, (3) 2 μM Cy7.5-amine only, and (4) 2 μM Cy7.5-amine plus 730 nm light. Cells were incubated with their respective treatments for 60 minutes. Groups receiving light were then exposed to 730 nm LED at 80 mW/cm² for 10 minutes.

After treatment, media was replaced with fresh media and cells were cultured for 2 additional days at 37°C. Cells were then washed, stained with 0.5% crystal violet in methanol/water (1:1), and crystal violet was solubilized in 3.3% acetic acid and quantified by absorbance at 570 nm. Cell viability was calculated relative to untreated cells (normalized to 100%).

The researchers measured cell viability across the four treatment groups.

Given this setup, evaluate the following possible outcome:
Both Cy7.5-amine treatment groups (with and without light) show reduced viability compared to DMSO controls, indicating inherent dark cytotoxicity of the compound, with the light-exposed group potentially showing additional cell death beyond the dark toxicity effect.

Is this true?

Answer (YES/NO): NO